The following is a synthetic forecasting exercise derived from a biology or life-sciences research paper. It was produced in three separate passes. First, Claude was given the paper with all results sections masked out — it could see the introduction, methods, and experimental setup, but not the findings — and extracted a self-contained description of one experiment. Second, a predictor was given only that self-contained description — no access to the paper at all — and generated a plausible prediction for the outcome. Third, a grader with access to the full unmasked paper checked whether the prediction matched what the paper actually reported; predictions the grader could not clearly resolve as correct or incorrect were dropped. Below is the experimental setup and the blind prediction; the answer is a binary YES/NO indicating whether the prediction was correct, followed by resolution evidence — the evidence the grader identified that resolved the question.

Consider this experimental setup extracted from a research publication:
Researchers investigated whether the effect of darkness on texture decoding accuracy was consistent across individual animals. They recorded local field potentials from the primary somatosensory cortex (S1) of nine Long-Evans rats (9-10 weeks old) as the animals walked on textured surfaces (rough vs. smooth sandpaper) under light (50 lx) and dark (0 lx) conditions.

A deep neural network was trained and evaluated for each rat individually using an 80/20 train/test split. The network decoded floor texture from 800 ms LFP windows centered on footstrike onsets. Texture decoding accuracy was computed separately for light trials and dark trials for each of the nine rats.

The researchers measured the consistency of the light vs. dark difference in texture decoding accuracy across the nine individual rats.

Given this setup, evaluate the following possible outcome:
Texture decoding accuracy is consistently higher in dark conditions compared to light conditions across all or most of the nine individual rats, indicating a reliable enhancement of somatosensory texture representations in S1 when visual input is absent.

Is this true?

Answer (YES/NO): YES